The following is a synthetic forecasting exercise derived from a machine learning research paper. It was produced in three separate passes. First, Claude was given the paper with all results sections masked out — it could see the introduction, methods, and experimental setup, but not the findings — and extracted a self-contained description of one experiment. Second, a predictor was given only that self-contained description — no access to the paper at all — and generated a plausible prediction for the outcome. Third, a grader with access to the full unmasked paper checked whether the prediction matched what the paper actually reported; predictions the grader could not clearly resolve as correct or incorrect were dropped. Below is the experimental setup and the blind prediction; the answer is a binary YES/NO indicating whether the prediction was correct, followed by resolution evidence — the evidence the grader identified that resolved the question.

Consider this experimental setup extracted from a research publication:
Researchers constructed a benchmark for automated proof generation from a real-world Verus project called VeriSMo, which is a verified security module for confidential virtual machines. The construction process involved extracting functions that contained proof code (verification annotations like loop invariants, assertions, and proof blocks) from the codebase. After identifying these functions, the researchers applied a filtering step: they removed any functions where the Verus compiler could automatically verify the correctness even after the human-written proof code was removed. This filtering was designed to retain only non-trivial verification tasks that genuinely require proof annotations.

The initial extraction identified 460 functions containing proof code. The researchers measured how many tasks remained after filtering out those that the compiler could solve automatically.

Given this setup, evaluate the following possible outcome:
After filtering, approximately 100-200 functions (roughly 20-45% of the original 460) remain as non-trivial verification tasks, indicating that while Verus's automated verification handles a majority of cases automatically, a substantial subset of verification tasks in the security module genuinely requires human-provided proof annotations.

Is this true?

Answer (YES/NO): NO